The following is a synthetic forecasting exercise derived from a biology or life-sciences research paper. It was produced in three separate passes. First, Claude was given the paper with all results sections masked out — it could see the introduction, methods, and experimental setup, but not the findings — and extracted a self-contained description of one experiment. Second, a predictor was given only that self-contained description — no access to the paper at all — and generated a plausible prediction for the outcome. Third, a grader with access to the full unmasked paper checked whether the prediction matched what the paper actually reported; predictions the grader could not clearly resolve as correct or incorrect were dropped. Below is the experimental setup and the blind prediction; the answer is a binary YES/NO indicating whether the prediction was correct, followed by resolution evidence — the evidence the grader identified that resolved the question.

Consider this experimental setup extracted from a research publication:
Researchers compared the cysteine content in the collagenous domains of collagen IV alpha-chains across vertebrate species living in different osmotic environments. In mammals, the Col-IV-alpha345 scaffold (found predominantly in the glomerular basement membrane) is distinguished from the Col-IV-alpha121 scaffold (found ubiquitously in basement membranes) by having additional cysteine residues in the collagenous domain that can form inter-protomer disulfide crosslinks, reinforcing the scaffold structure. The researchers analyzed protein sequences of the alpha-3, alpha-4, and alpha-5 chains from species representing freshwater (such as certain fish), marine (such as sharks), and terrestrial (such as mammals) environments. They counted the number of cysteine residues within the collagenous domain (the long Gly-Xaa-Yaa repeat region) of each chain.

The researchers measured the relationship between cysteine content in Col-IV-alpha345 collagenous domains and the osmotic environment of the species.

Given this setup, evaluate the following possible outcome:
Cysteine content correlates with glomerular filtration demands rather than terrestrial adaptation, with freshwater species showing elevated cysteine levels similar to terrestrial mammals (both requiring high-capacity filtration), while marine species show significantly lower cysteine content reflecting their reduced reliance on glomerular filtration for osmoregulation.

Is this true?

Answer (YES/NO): NO